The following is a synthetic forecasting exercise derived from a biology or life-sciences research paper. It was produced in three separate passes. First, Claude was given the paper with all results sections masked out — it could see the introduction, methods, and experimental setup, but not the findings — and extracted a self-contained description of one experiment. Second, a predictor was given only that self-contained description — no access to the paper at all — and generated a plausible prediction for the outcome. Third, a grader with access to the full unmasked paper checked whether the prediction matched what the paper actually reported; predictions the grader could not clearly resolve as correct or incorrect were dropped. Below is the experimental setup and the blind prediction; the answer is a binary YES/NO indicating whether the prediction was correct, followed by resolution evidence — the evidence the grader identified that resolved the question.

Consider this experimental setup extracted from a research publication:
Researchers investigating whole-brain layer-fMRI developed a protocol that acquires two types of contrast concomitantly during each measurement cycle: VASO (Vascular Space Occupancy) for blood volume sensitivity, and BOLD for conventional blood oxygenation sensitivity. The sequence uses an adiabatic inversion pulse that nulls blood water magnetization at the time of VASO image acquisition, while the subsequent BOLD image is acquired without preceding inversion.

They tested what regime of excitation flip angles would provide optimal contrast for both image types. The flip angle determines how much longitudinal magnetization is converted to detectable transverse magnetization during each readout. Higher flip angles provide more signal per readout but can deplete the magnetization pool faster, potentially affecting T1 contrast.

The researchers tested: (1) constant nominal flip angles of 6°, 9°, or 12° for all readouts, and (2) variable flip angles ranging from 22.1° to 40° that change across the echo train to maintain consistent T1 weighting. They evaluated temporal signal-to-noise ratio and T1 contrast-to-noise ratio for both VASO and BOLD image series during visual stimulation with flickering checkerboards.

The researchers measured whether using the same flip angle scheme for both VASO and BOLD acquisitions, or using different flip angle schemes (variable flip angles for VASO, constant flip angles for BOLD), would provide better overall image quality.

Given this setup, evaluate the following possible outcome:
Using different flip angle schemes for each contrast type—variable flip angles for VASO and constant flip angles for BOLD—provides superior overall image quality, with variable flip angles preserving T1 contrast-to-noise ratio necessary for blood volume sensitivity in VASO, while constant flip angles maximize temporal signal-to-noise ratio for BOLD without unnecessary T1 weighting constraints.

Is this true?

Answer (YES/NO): YES